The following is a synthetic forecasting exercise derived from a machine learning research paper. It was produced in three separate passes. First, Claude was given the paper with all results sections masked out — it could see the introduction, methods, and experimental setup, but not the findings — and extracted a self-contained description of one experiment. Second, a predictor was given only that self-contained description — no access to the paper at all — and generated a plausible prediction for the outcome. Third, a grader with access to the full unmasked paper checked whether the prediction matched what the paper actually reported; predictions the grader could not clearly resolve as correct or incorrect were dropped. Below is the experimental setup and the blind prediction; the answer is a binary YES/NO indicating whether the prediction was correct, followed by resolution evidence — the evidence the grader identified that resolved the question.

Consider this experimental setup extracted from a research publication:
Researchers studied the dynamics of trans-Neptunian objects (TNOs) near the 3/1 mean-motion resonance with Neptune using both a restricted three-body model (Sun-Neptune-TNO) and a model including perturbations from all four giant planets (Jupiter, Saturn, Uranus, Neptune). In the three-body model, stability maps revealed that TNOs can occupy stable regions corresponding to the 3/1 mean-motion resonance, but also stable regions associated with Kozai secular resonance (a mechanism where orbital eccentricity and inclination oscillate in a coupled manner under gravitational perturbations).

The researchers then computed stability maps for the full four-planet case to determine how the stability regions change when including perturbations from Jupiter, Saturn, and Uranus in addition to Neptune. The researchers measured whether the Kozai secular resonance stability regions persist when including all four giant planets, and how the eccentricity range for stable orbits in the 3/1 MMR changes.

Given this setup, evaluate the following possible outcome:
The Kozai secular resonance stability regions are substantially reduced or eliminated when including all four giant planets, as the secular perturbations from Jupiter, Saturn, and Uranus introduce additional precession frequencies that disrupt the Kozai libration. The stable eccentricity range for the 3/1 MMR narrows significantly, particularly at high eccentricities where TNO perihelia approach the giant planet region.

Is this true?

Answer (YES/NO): YES